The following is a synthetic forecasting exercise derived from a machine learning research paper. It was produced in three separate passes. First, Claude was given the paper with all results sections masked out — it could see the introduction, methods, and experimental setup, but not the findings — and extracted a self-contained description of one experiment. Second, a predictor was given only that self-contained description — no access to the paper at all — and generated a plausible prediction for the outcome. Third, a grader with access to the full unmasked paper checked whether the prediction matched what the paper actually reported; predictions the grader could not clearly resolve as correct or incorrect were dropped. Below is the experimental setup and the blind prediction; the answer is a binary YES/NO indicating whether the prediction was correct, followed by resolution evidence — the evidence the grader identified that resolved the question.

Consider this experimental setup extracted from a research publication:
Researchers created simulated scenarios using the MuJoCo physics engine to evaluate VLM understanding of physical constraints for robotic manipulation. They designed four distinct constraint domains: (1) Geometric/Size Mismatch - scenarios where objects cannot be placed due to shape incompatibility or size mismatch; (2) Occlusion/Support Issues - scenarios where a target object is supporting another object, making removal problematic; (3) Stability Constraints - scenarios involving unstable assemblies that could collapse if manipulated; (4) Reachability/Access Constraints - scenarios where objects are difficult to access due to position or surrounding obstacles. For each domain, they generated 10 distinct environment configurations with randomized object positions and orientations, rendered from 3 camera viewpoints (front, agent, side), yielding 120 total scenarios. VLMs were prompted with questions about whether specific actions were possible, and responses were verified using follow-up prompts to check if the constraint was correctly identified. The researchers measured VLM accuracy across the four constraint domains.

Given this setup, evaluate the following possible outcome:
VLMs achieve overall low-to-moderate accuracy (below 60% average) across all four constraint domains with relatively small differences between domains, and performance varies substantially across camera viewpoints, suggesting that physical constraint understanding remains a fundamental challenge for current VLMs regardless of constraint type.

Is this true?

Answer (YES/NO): NO